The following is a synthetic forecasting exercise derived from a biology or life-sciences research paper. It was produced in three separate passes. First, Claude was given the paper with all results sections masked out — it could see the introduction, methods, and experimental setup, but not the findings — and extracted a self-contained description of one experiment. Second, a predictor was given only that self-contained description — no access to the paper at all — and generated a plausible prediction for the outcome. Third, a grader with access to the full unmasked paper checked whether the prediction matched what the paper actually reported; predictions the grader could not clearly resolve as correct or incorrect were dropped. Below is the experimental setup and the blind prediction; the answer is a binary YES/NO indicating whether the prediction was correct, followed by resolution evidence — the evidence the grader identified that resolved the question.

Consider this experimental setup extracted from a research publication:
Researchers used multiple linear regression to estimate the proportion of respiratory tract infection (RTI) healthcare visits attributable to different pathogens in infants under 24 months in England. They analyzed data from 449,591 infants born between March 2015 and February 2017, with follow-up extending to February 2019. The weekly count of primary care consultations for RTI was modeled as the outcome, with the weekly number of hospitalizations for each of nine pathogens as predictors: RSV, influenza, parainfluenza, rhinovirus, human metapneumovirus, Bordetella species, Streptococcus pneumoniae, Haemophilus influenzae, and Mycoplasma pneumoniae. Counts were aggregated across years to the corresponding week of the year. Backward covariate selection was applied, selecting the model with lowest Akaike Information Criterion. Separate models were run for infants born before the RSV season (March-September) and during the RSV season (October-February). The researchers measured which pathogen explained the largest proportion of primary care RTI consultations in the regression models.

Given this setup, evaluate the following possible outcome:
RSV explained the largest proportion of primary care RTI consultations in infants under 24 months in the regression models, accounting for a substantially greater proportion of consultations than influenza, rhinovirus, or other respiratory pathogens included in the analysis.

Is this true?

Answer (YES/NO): YES